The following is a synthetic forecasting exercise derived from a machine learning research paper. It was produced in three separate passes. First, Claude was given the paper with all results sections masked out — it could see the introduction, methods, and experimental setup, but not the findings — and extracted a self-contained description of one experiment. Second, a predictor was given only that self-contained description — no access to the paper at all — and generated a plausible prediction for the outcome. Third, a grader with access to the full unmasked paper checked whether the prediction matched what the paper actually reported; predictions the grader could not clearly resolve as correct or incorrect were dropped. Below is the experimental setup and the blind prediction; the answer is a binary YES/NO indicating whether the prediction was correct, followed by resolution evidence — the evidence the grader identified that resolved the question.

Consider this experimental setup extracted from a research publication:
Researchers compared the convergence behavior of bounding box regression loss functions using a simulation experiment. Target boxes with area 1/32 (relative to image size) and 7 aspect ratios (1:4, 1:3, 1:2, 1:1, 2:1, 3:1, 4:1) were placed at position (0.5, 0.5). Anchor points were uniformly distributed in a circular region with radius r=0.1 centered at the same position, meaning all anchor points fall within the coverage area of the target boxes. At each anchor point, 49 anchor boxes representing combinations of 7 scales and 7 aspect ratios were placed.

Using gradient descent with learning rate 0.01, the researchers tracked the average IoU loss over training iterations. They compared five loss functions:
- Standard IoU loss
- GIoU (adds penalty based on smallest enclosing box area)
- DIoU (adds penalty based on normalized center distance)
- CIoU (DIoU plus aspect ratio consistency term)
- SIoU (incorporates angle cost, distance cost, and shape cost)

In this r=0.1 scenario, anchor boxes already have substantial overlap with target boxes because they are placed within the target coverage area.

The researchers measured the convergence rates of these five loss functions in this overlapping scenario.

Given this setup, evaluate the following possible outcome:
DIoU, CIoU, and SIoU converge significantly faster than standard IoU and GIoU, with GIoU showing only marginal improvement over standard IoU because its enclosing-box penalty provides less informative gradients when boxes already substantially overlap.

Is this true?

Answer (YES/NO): NO